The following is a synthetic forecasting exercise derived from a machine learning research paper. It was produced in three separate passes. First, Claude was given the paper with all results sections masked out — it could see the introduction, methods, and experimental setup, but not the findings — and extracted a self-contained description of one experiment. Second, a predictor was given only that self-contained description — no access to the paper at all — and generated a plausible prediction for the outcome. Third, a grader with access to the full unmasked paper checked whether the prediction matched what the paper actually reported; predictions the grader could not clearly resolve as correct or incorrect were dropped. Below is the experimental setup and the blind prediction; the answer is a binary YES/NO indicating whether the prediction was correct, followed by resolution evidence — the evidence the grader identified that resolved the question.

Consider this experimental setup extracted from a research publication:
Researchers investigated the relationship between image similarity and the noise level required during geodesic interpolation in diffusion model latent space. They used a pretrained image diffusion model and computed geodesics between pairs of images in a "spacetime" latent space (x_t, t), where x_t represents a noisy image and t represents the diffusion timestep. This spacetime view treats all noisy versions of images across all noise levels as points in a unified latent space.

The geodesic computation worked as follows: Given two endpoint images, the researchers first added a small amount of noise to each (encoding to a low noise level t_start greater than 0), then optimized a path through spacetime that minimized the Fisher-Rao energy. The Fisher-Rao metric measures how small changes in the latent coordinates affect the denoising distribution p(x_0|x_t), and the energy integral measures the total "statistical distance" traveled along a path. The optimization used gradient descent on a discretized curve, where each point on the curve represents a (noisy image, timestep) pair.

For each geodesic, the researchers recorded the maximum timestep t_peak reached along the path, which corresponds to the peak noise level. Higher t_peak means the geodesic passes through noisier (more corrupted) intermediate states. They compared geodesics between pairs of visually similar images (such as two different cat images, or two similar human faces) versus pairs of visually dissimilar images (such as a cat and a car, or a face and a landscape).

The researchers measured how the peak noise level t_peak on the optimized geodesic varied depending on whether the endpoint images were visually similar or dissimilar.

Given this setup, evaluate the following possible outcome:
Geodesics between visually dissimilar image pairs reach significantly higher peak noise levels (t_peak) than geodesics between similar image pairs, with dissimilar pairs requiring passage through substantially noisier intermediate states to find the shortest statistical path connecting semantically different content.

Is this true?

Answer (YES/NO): YES